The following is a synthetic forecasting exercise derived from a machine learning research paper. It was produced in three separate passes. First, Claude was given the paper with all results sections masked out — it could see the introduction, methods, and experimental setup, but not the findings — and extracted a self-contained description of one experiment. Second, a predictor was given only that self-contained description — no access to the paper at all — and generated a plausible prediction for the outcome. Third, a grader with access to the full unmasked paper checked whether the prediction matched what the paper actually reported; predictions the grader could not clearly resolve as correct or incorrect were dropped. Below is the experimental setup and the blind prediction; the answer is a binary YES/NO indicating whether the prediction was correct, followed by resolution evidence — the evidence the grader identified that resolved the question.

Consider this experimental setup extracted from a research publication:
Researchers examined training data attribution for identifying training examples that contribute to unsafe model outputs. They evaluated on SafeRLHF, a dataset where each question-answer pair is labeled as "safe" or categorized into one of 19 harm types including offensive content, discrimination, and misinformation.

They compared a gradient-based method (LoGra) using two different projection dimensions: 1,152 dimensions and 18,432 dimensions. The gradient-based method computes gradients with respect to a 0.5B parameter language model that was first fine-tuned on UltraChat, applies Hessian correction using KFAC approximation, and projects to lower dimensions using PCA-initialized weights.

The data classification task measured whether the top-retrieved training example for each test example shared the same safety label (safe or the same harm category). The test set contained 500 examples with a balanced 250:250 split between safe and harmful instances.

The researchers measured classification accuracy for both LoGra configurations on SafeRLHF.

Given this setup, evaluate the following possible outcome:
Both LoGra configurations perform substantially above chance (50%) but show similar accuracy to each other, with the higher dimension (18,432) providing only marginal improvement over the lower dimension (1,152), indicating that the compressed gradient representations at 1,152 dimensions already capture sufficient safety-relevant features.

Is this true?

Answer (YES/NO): NO